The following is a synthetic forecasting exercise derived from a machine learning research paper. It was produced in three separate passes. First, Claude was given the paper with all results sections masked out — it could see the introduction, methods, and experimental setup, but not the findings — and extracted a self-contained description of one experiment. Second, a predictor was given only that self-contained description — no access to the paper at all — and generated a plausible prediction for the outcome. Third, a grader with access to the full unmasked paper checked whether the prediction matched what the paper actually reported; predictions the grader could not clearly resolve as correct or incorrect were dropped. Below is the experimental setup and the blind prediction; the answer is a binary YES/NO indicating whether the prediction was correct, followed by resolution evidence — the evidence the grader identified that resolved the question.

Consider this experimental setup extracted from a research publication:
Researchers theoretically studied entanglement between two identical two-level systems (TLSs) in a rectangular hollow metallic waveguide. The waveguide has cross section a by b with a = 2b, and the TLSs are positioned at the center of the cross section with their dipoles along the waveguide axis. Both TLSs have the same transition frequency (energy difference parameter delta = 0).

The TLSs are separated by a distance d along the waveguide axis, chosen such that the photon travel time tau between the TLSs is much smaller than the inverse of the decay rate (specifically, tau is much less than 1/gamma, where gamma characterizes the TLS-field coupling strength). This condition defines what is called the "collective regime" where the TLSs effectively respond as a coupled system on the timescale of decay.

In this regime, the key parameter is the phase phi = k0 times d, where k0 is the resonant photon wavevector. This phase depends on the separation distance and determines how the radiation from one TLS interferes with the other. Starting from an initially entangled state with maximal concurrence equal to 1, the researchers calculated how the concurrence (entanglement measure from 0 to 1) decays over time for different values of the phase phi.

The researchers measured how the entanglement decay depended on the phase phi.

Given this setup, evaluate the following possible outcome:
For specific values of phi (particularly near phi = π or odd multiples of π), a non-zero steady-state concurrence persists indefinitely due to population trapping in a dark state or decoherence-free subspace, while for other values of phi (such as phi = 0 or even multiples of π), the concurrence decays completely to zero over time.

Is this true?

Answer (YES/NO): NO